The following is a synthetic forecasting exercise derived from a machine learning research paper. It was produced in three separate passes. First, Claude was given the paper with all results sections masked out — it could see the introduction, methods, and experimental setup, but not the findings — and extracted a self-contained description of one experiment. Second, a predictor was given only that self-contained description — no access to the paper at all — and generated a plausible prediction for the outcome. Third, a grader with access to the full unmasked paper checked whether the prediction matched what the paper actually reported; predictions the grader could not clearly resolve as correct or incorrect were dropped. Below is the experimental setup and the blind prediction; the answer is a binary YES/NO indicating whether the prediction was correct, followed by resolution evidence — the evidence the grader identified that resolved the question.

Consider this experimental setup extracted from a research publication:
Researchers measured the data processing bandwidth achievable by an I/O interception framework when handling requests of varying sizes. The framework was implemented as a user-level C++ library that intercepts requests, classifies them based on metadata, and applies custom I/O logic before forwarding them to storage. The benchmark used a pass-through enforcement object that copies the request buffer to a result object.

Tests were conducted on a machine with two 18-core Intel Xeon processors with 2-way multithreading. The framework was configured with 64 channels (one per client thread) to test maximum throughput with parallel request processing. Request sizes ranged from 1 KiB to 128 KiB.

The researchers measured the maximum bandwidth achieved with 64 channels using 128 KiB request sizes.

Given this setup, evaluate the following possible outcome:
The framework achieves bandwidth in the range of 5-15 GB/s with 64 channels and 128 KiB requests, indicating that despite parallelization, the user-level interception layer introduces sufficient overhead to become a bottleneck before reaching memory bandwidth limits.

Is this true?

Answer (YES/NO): NO